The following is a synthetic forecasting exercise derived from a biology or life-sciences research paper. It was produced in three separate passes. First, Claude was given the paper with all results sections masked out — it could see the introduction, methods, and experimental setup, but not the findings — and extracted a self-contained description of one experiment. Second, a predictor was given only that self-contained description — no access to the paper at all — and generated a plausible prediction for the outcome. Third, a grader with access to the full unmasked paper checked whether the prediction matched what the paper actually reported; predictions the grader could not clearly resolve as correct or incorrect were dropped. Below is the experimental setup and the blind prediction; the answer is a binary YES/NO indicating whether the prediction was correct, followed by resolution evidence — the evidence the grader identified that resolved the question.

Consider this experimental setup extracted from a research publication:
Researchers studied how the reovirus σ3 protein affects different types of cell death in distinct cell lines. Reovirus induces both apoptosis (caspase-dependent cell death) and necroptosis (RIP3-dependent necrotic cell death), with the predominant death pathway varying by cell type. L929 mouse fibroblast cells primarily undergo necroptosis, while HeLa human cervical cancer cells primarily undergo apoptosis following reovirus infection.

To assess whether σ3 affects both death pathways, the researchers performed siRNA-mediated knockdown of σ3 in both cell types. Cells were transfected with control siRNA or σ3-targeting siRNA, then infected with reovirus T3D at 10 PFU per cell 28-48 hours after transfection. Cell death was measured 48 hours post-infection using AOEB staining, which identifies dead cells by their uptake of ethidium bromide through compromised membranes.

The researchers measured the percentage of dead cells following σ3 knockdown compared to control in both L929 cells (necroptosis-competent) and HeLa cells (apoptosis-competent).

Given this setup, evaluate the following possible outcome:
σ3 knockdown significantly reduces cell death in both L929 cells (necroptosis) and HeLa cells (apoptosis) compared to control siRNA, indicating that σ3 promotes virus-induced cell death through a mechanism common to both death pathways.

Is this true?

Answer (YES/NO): NO